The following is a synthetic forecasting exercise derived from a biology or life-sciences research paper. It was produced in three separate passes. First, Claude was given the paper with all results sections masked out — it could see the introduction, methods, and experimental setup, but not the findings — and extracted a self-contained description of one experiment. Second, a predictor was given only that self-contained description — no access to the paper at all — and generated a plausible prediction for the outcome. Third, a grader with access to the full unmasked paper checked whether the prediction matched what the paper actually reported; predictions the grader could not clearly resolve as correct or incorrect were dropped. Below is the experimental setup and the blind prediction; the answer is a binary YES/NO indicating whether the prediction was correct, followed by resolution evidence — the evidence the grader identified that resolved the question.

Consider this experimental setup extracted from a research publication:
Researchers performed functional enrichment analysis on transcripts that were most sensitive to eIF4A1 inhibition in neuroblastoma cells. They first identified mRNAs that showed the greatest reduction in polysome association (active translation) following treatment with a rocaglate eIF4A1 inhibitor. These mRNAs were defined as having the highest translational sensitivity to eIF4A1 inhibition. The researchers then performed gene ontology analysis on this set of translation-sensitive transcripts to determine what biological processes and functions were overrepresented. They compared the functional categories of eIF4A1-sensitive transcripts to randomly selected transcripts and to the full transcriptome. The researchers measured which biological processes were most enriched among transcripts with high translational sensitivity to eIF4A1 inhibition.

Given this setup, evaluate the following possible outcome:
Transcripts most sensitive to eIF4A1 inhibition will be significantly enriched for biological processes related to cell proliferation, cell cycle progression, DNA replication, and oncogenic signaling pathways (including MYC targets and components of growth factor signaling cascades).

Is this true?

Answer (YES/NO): YES